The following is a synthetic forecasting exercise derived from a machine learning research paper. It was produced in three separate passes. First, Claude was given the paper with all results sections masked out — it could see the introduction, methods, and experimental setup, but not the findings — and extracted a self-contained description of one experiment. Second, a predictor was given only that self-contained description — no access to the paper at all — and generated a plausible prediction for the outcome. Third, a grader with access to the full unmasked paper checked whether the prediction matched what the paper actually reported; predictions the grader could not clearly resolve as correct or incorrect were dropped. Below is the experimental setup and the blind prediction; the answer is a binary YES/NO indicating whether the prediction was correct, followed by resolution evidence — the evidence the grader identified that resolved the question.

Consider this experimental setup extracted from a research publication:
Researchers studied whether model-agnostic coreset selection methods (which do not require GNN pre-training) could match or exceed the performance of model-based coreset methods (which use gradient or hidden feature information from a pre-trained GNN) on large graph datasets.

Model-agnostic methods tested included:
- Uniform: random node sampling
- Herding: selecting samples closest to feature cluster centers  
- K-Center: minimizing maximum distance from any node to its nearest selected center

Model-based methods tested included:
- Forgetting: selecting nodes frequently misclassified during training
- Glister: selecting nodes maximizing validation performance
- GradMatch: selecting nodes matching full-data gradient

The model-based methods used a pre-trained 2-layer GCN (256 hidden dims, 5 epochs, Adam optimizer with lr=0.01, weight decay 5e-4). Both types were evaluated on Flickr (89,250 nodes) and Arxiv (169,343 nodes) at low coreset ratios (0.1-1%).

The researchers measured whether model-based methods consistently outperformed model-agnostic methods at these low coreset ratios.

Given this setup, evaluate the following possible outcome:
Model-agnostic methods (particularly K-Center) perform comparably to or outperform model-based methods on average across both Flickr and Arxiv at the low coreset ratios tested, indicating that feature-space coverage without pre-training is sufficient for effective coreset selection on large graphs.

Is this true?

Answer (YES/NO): NO